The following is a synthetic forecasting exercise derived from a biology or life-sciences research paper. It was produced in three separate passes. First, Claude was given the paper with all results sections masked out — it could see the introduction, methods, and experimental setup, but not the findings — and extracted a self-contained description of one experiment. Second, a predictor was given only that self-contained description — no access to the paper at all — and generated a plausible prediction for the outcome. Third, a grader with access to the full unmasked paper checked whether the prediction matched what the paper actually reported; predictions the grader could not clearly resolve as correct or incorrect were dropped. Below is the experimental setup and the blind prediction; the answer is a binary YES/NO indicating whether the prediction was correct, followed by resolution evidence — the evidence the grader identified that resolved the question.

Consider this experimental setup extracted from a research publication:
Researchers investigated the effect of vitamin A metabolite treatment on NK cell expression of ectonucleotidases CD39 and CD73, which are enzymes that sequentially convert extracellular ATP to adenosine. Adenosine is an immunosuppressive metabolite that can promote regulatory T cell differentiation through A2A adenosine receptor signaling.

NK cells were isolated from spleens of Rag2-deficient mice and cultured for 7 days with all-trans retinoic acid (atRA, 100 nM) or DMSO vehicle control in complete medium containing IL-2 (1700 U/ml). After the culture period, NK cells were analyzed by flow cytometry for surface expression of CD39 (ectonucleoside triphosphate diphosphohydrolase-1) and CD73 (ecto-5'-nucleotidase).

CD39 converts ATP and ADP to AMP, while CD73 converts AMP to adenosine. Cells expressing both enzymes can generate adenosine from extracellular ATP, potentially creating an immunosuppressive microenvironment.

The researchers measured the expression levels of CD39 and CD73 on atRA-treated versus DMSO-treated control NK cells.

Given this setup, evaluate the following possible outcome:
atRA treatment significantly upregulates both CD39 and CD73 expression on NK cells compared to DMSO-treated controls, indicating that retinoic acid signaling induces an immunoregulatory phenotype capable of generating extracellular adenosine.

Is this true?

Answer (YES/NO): YES